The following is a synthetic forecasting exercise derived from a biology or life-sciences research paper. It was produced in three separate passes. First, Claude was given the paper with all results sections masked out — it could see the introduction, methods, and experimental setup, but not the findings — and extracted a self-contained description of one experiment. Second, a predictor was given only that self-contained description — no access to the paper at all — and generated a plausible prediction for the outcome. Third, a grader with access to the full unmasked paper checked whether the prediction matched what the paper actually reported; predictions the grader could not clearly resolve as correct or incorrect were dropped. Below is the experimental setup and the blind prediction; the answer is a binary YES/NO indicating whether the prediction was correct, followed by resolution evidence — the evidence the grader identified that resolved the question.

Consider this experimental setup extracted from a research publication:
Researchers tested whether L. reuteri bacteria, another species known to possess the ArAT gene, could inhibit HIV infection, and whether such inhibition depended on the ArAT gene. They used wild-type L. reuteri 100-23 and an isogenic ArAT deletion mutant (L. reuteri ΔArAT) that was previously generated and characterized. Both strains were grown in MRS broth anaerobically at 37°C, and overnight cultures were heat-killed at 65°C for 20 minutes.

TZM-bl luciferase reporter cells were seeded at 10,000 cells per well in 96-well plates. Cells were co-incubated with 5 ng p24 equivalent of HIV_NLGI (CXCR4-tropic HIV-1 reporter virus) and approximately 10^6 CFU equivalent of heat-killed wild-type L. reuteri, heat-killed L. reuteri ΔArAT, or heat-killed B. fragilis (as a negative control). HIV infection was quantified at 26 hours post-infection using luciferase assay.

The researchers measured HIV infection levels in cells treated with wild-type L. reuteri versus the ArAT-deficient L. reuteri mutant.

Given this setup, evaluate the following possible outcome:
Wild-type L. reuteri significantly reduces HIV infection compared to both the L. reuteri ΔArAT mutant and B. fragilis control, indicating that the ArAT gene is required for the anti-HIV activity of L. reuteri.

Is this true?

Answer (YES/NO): YES